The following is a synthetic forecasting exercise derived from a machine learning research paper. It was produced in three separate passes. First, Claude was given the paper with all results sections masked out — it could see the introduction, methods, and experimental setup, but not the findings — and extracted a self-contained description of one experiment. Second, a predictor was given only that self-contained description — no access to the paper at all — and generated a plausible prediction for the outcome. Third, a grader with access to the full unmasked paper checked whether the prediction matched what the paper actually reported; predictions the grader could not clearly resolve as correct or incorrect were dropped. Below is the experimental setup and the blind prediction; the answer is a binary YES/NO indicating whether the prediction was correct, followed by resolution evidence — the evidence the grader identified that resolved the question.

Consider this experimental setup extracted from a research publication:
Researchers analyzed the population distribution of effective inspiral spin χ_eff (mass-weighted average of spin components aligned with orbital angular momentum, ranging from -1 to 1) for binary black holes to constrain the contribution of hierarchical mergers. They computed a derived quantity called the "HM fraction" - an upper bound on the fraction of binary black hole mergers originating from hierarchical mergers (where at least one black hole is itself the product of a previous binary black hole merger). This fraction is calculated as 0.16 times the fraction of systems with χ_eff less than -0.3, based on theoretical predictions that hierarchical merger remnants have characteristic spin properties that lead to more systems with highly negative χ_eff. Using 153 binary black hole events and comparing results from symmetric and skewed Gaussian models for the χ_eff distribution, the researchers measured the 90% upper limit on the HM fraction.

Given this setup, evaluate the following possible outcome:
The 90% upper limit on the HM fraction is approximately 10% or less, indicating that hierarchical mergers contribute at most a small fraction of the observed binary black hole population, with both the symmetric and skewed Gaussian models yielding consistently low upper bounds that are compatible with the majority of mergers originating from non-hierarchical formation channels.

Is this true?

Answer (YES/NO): YES